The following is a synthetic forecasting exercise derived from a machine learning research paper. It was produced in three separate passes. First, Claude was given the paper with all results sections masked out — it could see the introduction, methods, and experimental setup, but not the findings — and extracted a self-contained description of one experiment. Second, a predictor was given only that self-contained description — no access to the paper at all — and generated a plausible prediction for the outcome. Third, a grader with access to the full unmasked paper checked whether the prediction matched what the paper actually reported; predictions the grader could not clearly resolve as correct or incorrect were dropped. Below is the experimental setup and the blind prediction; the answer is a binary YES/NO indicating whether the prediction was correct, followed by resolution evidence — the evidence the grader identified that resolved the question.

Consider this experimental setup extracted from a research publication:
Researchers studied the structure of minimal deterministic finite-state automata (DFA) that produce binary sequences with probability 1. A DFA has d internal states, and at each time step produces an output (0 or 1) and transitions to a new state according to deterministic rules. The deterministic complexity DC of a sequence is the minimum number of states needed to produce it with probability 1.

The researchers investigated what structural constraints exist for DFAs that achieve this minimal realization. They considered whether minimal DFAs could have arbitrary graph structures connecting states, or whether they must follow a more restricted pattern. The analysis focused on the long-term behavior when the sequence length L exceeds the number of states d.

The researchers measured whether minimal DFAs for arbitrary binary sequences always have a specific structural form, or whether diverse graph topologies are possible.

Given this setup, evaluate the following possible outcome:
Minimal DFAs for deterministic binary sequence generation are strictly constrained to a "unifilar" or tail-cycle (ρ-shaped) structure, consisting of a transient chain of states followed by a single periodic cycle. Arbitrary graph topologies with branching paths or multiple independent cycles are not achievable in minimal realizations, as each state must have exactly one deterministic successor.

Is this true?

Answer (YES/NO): YES